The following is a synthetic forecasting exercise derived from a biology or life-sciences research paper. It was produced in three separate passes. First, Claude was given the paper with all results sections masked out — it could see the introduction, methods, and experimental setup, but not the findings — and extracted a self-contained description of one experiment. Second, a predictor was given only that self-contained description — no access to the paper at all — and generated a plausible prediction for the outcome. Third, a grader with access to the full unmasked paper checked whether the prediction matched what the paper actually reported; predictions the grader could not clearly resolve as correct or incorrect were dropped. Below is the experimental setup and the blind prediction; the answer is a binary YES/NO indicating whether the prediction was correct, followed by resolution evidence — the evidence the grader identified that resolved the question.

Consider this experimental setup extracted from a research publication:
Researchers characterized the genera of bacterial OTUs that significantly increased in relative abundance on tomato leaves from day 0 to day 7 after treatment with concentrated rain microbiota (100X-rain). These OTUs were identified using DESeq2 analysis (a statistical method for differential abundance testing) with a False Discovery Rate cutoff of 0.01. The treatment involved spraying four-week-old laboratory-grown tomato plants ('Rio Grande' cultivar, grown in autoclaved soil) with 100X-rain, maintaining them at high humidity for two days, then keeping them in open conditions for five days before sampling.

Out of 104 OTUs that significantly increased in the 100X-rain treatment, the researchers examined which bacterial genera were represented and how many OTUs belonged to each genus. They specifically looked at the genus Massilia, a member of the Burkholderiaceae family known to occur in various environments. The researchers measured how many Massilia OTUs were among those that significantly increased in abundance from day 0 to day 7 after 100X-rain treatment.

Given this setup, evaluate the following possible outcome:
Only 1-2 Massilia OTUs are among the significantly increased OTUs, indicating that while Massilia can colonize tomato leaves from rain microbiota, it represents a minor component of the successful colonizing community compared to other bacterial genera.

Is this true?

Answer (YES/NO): NO